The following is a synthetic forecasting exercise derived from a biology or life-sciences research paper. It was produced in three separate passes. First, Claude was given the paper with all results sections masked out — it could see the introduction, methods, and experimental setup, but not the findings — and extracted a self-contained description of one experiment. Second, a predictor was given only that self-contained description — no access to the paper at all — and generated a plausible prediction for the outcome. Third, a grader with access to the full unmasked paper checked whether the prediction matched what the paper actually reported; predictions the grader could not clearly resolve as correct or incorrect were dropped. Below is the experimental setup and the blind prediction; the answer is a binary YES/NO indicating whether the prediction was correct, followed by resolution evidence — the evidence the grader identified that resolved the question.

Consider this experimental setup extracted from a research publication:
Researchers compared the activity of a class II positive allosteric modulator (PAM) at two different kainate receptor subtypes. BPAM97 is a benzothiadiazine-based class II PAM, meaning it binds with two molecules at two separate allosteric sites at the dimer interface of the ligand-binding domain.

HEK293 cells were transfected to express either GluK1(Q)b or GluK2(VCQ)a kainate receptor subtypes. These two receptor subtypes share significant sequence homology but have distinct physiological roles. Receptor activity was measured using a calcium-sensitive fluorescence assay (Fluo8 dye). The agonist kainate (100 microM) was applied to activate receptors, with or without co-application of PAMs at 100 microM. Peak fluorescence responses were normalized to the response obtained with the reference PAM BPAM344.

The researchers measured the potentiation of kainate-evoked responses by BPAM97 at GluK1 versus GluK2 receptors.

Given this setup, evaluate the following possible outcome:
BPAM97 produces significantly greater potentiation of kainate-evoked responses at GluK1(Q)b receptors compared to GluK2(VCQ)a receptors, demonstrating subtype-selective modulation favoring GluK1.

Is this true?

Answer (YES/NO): YES